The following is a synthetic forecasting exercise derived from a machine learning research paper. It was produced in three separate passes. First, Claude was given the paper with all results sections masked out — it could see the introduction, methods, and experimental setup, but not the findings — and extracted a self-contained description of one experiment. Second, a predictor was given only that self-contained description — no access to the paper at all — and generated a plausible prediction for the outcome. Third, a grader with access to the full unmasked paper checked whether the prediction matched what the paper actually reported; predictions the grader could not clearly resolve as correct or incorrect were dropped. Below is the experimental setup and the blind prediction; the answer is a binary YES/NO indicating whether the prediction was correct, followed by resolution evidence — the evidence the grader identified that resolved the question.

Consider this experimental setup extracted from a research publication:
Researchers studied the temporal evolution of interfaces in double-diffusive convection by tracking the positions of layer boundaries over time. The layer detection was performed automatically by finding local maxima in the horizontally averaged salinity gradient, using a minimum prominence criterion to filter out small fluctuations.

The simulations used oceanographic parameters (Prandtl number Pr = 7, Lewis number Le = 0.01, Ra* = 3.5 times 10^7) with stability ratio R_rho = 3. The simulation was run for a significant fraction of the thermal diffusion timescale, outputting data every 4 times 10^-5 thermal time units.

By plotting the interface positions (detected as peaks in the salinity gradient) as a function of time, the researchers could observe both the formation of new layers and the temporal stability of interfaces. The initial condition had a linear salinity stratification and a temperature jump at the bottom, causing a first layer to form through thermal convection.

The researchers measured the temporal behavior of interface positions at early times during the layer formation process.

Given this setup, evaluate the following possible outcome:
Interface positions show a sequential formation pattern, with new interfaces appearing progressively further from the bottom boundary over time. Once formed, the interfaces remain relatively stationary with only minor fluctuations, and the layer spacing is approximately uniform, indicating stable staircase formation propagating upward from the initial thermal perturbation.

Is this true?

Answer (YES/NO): NO